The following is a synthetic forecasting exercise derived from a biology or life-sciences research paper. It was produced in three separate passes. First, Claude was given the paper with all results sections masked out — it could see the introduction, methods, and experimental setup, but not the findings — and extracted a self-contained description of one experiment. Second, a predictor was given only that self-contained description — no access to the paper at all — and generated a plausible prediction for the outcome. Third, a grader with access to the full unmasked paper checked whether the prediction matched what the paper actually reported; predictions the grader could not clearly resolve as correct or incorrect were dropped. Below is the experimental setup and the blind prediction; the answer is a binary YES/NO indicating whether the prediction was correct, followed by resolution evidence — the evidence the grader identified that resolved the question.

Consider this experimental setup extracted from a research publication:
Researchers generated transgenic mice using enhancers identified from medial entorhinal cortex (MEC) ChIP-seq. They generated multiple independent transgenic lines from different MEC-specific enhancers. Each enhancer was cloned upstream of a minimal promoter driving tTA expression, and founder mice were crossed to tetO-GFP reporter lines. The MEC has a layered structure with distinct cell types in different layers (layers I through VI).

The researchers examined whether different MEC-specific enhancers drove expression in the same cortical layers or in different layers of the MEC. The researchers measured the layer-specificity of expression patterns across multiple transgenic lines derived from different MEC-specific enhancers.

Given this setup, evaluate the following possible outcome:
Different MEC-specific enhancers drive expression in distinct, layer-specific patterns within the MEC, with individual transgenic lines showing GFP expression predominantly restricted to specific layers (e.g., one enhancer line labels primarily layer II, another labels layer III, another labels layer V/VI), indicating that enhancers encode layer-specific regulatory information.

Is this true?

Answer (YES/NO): YES